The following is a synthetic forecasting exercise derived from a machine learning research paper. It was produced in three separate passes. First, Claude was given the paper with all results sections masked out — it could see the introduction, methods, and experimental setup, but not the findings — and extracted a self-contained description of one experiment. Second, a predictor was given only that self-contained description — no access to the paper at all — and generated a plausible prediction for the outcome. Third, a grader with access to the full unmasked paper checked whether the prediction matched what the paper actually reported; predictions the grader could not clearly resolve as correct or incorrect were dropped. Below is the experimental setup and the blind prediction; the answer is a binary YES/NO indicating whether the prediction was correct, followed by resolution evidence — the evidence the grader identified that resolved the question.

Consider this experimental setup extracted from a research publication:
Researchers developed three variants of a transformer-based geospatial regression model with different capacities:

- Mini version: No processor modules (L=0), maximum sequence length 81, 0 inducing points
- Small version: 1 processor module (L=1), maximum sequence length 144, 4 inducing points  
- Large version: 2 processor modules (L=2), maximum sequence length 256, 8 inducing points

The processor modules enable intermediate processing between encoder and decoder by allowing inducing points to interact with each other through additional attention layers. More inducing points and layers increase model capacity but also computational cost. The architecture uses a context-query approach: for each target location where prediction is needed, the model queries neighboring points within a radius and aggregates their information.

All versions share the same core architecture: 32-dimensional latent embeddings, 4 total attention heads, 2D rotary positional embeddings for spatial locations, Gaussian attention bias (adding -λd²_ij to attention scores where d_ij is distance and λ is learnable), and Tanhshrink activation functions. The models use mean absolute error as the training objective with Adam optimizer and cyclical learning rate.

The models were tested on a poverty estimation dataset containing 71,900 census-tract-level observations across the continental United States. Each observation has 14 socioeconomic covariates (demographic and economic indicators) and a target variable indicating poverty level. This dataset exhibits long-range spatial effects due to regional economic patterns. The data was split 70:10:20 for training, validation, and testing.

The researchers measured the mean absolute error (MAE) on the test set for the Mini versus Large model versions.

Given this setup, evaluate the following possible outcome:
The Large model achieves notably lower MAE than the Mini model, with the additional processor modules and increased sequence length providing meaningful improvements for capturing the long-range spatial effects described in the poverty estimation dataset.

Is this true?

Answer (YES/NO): NO